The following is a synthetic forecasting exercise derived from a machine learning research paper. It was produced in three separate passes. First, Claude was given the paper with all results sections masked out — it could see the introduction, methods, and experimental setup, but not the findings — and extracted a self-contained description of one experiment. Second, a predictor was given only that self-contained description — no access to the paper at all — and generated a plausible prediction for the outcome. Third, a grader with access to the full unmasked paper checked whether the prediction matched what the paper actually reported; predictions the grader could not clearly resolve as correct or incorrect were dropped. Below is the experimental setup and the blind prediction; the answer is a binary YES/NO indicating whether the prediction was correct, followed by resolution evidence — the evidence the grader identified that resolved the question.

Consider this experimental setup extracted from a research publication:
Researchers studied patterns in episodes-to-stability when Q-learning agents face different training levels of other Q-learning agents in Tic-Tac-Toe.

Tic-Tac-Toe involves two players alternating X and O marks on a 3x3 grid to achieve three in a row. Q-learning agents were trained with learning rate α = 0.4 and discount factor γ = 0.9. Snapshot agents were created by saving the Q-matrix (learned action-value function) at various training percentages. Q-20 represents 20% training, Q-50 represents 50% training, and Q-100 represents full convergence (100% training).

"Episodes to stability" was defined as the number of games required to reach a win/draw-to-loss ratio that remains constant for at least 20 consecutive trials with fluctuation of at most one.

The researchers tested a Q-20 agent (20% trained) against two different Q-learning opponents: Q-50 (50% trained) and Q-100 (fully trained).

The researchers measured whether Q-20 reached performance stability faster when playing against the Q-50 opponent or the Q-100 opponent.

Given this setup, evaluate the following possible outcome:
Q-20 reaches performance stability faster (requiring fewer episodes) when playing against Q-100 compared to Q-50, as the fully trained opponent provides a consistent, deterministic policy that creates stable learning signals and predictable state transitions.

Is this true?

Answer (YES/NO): YES